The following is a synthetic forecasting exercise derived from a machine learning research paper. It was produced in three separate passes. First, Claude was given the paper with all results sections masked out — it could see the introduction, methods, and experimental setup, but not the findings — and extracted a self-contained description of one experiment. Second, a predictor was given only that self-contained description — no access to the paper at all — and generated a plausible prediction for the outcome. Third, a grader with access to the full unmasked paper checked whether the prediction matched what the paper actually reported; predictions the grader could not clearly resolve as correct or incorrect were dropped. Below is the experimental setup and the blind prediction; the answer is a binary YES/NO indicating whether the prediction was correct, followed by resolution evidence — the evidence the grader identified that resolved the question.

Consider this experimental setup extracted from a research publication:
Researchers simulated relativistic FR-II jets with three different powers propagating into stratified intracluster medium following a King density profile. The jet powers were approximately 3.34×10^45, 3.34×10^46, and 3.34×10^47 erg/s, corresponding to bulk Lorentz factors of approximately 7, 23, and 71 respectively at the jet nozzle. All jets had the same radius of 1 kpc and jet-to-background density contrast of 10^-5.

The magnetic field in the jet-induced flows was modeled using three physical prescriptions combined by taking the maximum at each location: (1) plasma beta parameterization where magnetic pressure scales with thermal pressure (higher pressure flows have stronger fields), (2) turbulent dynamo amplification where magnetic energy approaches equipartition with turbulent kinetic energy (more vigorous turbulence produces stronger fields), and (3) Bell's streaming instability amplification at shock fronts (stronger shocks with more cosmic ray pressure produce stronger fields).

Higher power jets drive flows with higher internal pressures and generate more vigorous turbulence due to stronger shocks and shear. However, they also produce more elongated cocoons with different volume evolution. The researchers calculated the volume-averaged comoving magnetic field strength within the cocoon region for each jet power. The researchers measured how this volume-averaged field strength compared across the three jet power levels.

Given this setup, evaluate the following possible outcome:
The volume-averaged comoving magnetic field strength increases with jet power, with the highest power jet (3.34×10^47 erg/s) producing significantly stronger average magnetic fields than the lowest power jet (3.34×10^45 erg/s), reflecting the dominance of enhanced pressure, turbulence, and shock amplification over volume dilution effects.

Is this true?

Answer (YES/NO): YES